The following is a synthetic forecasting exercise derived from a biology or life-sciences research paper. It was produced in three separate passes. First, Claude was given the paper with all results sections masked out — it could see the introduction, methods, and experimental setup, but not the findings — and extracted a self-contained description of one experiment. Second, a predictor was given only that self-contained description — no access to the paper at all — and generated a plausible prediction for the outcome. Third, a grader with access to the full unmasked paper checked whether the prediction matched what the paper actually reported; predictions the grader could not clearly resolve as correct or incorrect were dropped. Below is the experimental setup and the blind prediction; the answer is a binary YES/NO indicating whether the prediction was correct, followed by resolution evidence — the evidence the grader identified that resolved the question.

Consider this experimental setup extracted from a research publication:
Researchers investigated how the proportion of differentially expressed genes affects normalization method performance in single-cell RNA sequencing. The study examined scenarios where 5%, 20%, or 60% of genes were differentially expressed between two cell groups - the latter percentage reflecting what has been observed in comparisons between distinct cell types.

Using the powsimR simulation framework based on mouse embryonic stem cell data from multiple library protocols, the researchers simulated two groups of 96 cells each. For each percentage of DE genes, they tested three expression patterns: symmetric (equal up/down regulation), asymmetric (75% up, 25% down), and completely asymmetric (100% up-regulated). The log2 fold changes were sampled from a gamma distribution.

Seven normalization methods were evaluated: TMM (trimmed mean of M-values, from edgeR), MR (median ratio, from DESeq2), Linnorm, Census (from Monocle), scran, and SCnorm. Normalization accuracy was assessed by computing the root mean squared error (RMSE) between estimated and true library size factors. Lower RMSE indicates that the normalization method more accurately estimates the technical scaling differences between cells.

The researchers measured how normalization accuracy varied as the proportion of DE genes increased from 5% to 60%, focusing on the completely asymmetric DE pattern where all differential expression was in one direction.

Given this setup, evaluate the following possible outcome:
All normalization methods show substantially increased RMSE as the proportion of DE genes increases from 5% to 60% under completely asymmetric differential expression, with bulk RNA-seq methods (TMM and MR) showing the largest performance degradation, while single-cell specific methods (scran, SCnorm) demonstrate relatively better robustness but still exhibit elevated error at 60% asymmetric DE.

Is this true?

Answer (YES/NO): NO